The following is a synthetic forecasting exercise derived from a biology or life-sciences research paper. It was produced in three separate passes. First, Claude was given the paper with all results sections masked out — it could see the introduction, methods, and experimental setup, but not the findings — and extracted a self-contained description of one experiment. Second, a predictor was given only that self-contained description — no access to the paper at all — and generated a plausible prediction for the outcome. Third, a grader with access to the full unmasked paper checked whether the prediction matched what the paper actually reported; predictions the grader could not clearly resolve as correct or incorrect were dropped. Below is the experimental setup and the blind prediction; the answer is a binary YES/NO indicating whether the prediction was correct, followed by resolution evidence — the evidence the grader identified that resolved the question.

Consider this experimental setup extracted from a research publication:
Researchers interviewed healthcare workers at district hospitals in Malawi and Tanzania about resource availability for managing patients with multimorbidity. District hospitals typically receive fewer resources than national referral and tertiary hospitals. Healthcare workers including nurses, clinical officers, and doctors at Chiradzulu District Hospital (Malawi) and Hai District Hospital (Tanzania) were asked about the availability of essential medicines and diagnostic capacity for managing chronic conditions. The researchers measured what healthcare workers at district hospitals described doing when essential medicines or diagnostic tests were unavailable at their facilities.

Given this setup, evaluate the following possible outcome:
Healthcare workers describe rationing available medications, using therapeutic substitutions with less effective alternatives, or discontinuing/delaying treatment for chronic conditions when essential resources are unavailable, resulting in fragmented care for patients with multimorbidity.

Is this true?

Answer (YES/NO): NO